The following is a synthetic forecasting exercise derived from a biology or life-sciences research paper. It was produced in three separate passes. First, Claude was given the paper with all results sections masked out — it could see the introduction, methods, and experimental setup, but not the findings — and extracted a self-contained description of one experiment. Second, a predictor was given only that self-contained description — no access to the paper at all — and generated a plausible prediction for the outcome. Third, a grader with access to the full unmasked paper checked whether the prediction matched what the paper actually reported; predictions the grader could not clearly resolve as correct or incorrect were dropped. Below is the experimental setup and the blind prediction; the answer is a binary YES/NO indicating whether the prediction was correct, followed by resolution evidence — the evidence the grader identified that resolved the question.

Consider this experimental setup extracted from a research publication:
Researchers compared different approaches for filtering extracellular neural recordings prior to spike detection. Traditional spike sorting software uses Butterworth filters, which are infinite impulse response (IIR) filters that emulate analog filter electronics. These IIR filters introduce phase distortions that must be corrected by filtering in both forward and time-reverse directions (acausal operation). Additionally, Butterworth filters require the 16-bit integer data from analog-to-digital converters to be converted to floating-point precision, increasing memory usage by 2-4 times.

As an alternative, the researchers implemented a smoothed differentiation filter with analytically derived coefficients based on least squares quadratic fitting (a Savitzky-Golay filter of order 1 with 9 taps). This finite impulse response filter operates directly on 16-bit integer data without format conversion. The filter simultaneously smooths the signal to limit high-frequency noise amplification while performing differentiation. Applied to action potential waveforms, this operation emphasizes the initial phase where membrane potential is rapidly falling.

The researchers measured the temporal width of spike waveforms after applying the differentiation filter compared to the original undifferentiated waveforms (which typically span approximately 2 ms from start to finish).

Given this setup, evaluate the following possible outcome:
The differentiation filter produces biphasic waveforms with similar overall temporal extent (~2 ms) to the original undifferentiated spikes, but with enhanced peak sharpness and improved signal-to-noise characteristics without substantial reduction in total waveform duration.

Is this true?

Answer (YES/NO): NO